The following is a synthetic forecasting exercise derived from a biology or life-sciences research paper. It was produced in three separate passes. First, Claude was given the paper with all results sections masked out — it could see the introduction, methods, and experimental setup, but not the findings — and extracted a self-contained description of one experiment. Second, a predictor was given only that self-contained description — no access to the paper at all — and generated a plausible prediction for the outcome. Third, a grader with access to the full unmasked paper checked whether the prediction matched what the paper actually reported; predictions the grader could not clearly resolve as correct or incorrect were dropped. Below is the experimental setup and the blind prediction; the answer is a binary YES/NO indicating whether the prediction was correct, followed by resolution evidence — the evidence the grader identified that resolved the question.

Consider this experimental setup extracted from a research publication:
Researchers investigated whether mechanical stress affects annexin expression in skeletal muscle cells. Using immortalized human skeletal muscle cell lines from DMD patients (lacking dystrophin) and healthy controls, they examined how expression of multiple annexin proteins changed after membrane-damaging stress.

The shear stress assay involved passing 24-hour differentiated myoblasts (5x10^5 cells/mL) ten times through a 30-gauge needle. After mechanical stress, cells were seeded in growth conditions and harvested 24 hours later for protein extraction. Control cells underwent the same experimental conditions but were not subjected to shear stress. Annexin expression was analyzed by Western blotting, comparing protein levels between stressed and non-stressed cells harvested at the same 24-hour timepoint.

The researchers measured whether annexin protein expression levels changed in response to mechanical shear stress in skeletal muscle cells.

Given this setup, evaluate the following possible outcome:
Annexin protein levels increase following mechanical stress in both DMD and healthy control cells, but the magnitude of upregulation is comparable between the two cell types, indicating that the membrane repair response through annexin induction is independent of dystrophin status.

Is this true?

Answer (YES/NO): NO